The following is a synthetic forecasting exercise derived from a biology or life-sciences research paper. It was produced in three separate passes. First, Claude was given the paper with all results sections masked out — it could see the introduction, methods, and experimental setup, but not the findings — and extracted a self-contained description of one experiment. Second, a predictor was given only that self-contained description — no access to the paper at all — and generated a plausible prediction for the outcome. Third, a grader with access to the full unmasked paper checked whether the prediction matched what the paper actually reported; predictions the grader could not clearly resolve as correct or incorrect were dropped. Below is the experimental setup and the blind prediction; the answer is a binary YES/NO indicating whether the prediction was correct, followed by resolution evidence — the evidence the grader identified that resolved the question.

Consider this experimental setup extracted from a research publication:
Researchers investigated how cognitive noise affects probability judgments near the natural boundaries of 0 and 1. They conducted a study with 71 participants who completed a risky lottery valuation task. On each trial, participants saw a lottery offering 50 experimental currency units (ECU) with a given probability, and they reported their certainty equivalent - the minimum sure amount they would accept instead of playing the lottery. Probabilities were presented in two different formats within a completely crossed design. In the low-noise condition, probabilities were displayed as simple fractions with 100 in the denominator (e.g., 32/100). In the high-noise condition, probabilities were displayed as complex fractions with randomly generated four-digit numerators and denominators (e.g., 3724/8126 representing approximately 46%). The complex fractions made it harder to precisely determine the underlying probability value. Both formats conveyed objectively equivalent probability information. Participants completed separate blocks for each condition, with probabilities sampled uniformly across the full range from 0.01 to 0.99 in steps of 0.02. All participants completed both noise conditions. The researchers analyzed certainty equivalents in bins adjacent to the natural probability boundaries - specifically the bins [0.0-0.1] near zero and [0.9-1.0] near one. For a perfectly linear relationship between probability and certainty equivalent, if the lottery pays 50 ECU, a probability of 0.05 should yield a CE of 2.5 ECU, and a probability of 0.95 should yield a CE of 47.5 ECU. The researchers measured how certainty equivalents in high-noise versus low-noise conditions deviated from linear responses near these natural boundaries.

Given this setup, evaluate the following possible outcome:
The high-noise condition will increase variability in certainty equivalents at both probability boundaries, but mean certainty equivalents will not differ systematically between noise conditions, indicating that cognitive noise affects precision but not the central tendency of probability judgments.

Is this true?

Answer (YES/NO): NO